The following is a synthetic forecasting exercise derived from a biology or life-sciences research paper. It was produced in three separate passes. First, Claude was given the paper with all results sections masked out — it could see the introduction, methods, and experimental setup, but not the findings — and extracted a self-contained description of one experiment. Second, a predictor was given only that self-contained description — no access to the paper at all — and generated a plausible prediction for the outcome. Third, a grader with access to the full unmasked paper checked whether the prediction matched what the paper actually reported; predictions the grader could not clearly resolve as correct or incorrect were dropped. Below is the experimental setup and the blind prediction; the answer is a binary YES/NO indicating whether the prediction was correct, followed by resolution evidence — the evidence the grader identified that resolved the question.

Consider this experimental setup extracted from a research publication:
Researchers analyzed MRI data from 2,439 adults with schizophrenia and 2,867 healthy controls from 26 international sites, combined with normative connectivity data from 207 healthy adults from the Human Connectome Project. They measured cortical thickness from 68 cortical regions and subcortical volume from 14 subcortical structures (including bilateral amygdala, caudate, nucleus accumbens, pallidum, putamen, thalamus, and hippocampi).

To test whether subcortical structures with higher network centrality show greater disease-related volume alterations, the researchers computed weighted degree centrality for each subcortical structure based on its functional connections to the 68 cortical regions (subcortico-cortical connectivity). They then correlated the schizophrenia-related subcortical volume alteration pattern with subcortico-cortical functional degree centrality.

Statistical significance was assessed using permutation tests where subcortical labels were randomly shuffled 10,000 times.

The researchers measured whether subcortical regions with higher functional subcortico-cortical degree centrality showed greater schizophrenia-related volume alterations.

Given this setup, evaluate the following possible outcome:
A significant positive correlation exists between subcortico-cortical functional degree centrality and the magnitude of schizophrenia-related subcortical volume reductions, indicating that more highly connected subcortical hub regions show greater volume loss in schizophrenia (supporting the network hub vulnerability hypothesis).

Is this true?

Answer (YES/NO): NO